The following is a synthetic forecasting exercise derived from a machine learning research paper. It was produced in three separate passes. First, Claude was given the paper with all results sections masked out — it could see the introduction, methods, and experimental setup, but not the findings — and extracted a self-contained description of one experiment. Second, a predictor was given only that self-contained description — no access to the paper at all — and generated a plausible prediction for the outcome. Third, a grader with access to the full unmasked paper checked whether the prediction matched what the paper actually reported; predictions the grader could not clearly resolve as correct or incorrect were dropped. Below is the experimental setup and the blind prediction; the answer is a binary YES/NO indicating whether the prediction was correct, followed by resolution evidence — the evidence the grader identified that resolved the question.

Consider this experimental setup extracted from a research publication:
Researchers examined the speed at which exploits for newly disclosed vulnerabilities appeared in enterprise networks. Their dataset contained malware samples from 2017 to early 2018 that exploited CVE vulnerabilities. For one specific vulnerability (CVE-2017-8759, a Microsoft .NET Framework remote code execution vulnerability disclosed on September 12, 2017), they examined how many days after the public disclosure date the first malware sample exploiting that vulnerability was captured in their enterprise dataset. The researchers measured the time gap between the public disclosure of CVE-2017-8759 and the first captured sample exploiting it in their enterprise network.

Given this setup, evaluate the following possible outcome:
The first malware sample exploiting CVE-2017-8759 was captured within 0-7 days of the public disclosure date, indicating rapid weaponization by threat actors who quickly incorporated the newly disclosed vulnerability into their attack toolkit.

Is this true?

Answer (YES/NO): YES